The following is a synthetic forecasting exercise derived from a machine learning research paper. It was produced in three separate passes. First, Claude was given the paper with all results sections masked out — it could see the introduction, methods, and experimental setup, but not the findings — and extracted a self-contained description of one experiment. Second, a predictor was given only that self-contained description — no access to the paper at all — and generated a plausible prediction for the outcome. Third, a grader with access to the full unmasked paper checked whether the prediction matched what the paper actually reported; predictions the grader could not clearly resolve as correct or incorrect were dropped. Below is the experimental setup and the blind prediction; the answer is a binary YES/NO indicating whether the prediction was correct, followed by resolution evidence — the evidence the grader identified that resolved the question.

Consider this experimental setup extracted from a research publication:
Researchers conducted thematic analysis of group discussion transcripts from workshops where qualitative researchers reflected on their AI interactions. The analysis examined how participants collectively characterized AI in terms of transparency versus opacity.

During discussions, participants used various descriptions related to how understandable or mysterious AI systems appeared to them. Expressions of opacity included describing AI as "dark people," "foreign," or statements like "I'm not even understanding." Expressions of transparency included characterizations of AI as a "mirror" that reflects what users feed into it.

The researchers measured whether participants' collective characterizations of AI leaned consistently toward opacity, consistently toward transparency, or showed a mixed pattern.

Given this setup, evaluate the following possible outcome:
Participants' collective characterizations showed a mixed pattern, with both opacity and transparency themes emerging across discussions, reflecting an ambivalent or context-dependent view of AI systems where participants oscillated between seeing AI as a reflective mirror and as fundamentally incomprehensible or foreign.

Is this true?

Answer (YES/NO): YES